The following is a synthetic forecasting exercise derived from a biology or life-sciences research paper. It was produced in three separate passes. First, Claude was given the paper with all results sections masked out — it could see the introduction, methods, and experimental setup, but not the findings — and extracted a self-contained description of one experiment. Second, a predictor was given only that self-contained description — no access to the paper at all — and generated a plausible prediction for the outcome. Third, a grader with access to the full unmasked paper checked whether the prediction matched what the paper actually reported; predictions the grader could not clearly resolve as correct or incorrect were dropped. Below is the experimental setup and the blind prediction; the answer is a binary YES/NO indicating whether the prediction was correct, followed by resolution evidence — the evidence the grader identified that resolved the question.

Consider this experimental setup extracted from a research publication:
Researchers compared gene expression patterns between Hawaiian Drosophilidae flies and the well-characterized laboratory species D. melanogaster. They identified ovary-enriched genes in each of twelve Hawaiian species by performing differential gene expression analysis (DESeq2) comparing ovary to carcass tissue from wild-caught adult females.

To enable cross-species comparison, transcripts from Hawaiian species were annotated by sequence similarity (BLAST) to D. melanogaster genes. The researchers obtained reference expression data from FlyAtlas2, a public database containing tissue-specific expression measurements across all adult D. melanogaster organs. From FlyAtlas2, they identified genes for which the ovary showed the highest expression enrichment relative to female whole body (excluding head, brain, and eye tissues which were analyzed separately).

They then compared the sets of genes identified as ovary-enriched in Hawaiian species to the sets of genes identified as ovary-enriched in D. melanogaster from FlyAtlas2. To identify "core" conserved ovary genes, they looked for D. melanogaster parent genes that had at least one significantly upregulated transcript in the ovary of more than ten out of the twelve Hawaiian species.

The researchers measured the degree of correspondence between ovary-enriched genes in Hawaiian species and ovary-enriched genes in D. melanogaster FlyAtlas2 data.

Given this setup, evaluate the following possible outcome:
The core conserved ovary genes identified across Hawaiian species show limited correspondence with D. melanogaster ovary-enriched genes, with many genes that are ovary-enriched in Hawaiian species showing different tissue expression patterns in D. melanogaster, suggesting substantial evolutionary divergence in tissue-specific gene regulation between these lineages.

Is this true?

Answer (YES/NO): NO